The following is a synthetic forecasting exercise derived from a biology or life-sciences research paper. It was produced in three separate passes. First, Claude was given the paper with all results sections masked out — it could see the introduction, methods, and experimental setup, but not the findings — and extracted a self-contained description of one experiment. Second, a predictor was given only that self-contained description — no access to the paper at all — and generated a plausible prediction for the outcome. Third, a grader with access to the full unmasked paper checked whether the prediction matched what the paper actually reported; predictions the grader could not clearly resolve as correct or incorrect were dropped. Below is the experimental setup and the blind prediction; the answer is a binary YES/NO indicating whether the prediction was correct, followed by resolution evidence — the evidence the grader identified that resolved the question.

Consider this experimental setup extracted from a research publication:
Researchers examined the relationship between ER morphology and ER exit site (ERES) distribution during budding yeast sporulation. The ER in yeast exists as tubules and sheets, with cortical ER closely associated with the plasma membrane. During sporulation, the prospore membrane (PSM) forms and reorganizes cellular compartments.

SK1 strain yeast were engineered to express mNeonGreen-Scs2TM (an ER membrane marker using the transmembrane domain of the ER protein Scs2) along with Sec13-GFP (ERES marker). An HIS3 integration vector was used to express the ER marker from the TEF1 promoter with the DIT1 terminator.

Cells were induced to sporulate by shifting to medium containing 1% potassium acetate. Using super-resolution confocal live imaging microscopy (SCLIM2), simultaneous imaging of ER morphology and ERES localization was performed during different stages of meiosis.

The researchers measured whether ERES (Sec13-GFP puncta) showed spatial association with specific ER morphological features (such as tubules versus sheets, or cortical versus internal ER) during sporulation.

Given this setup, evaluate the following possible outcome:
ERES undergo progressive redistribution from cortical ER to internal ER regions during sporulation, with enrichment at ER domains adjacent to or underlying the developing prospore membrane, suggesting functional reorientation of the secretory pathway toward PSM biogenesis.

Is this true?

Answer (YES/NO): YES